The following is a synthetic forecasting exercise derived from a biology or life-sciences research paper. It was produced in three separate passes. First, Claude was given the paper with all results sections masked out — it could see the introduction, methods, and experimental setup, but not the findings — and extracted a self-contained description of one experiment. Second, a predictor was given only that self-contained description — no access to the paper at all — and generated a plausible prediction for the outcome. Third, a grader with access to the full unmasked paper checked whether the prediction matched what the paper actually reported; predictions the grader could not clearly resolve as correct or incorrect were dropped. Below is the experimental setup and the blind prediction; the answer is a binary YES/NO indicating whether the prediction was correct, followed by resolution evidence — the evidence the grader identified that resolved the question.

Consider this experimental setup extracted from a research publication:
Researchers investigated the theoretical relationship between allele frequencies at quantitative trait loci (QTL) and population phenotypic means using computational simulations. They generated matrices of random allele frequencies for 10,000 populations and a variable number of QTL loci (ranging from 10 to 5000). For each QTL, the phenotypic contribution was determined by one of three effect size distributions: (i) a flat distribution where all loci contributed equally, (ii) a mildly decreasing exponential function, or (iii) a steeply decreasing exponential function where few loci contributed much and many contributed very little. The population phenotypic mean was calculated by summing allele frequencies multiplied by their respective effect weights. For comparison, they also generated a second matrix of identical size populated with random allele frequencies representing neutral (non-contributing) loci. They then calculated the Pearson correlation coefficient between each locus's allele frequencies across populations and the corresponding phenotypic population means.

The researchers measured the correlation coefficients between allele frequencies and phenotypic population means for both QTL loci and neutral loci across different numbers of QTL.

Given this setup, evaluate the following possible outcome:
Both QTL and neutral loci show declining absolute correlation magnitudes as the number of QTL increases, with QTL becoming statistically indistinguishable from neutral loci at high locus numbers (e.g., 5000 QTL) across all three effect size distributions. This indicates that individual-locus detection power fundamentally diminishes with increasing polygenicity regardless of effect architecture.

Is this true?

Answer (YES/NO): NO